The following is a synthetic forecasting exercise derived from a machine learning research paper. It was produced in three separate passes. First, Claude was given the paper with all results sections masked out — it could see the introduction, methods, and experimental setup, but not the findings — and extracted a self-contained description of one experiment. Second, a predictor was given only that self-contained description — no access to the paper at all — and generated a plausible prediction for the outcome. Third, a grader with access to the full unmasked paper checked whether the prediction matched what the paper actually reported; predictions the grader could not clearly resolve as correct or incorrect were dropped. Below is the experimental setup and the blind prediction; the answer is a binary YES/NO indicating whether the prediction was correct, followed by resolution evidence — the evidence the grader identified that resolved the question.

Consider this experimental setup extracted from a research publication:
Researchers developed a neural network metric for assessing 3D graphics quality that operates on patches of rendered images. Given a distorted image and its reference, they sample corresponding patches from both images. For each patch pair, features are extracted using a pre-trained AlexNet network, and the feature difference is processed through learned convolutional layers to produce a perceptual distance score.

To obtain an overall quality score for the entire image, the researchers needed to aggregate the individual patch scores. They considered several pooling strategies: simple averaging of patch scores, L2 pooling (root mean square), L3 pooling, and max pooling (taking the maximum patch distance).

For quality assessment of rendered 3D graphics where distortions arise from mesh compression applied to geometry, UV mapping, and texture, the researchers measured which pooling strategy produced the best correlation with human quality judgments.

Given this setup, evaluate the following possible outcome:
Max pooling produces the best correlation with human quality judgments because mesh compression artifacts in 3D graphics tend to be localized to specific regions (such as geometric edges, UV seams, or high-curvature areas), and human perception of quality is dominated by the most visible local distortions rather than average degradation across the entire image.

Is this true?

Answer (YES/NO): NO